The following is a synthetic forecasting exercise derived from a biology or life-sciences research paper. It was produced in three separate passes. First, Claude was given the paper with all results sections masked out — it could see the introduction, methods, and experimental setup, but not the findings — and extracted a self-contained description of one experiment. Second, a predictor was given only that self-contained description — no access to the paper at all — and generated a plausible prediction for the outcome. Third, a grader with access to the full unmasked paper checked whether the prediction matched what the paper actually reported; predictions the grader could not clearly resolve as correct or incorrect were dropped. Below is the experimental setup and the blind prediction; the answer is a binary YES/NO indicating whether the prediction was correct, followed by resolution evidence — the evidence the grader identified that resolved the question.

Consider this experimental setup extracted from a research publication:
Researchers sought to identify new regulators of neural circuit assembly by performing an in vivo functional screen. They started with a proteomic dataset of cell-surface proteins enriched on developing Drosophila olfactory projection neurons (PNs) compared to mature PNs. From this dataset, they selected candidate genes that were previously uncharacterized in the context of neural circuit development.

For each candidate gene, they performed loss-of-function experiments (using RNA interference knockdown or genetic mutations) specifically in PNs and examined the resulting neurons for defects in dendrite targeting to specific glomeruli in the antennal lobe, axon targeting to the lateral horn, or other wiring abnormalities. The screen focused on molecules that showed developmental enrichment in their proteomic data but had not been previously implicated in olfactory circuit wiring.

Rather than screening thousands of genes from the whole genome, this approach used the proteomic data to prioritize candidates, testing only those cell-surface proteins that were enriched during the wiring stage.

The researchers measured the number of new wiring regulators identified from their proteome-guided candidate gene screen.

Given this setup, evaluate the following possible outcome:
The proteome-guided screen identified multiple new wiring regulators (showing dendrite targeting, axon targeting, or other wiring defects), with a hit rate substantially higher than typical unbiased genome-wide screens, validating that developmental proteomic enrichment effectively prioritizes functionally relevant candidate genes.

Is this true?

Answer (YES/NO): YES